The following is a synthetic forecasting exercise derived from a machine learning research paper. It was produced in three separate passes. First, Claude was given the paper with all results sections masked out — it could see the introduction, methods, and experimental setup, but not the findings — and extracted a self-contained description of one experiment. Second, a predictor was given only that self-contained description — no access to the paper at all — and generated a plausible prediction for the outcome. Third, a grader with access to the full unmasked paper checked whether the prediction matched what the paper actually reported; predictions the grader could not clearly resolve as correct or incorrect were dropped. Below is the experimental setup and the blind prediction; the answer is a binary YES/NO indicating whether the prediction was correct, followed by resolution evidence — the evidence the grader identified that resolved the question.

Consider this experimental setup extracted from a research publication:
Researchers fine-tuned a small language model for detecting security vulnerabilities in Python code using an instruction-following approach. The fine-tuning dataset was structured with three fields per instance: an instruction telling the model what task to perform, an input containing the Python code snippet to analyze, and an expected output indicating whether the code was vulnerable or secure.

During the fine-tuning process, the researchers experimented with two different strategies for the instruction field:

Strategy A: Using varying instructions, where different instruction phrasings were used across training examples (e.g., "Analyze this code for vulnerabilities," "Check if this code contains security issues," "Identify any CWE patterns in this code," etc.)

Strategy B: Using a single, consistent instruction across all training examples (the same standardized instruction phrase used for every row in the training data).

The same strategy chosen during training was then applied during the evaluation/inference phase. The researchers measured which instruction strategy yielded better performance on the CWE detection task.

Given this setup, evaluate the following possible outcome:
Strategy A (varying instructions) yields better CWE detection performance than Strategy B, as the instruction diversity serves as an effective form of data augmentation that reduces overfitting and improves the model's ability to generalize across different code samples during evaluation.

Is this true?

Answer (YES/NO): NO